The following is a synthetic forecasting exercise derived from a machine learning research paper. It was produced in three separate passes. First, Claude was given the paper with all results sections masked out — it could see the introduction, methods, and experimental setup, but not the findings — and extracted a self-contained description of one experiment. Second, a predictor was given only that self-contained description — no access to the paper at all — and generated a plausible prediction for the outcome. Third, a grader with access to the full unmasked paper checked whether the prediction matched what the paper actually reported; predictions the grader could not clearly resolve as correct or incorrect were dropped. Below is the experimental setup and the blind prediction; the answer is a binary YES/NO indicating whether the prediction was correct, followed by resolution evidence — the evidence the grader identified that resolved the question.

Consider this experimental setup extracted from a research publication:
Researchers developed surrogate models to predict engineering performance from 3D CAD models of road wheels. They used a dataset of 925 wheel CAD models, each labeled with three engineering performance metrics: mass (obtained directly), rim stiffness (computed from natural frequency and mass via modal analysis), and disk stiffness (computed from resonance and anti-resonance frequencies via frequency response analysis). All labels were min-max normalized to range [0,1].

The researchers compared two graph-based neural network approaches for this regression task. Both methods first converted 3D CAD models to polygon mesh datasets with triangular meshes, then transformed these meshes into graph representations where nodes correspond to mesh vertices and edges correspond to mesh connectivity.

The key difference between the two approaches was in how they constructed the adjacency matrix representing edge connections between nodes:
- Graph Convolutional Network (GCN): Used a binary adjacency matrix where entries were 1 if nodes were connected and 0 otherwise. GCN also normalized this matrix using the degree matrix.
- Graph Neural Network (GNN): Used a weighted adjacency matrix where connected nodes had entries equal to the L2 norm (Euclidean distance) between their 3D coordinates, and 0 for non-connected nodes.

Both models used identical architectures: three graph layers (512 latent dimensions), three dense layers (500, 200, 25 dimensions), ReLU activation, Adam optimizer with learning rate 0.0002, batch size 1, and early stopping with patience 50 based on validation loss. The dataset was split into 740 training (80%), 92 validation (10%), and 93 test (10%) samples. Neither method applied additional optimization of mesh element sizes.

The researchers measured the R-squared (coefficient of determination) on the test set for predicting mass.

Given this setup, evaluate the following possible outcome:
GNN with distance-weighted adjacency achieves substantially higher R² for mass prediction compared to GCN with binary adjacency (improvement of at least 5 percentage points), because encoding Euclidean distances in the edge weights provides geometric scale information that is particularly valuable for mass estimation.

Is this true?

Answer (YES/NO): YES